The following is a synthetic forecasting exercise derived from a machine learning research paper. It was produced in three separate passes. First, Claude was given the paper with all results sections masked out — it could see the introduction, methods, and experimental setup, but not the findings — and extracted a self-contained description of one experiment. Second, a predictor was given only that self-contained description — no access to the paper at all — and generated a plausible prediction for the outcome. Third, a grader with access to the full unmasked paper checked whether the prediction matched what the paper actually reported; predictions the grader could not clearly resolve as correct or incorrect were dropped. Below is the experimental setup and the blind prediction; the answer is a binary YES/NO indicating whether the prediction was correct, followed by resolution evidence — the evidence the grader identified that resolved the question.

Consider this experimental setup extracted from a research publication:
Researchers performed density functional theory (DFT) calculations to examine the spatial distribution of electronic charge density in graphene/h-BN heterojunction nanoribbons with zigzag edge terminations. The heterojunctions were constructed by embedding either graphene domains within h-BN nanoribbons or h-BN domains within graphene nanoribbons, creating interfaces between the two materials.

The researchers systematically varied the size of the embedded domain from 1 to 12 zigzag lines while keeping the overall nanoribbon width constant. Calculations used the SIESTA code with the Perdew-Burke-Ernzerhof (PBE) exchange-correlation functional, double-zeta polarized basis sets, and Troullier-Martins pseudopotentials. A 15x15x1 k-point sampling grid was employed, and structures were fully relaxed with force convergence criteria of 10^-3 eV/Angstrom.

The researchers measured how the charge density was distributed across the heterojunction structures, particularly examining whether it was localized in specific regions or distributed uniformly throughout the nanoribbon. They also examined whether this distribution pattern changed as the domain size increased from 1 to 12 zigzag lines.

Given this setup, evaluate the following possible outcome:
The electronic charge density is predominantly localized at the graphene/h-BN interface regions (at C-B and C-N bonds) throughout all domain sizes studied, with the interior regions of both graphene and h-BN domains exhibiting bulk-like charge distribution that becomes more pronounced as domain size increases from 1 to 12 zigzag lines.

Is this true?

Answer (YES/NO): NO